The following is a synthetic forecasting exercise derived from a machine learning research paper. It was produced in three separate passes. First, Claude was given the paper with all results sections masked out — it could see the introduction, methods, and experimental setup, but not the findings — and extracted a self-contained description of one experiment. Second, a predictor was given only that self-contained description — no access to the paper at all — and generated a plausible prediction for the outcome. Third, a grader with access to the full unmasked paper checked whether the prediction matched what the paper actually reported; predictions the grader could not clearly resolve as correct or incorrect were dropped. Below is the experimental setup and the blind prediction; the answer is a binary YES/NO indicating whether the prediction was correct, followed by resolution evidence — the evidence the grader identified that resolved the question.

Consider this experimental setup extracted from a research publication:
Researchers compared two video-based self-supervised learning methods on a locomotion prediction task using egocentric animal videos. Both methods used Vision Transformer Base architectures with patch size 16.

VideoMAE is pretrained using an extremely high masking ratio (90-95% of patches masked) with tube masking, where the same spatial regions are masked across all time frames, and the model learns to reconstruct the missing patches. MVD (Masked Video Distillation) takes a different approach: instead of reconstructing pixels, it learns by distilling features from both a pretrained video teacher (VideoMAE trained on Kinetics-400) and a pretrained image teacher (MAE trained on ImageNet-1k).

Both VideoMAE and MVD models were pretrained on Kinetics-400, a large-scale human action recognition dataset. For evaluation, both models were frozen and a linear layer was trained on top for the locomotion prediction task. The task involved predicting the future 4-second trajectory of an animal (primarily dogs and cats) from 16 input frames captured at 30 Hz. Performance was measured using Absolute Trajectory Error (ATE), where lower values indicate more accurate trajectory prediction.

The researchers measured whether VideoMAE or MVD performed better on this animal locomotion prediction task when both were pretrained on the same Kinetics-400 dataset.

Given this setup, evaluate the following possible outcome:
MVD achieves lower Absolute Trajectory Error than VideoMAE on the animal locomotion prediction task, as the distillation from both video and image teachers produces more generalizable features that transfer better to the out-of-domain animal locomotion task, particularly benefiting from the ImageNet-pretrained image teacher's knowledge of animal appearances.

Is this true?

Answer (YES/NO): NO